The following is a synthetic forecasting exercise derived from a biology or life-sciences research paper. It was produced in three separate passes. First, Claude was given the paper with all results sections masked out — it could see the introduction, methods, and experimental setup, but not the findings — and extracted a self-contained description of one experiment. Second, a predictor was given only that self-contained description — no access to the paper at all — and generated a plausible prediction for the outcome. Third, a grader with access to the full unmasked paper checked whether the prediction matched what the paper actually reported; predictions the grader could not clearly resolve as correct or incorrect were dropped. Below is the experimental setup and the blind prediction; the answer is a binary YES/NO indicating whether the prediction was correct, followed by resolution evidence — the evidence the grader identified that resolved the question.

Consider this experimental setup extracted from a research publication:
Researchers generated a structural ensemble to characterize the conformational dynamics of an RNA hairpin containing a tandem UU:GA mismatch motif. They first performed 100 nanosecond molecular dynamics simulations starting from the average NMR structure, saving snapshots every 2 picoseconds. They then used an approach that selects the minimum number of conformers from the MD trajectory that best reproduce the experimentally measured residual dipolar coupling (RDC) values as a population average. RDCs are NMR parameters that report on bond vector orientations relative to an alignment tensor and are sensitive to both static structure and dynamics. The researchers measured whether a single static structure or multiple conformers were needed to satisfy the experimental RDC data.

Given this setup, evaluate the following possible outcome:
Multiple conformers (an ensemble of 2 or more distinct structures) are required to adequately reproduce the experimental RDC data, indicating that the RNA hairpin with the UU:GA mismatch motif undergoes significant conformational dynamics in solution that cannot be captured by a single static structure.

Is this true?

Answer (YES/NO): YES